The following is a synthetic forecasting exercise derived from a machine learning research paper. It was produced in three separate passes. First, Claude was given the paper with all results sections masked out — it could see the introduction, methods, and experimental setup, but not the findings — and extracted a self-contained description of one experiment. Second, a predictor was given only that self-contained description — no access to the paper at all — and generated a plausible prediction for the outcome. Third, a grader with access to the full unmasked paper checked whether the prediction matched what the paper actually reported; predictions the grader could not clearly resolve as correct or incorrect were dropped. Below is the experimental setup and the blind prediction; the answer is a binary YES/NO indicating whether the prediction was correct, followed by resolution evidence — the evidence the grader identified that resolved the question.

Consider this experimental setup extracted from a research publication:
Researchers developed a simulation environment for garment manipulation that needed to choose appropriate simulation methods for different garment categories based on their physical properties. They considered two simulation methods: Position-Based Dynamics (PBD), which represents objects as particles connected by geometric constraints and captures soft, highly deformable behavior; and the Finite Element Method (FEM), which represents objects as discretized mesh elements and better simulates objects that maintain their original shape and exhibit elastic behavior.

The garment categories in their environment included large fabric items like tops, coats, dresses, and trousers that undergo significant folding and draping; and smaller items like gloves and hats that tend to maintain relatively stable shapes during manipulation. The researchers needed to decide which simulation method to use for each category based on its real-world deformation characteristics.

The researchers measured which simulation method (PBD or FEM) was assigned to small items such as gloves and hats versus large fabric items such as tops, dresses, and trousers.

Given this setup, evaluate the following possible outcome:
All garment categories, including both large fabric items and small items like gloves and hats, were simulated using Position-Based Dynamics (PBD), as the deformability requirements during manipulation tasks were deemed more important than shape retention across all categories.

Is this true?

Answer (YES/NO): NO